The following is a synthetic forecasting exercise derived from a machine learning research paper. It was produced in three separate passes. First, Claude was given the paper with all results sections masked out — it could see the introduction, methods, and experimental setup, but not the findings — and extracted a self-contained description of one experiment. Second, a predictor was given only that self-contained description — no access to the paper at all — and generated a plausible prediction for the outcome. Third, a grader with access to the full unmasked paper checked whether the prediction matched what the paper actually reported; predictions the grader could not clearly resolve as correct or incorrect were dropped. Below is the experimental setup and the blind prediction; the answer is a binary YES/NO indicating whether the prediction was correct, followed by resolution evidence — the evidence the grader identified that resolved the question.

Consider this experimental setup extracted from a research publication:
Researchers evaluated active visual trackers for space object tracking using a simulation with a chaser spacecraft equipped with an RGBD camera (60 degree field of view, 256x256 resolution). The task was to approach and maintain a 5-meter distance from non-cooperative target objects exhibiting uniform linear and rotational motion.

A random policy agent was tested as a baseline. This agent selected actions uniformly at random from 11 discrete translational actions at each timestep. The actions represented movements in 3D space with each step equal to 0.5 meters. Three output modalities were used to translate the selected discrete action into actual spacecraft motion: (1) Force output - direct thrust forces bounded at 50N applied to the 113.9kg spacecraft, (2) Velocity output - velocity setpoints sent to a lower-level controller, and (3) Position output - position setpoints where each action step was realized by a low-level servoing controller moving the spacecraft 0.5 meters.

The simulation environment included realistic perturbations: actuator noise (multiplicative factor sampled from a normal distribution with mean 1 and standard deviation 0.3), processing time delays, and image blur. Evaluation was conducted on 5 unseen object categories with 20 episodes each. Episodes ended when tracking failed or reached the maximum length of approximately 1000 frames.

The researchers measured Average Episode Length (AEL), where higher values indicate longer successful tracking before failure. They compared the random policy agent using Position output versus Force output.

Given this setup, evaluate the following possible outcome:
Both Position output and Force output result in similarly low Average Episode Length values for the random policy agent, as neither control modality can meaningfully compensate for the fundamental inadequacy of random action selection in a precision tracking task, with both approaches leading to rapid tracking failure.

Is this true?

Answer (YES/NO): NO